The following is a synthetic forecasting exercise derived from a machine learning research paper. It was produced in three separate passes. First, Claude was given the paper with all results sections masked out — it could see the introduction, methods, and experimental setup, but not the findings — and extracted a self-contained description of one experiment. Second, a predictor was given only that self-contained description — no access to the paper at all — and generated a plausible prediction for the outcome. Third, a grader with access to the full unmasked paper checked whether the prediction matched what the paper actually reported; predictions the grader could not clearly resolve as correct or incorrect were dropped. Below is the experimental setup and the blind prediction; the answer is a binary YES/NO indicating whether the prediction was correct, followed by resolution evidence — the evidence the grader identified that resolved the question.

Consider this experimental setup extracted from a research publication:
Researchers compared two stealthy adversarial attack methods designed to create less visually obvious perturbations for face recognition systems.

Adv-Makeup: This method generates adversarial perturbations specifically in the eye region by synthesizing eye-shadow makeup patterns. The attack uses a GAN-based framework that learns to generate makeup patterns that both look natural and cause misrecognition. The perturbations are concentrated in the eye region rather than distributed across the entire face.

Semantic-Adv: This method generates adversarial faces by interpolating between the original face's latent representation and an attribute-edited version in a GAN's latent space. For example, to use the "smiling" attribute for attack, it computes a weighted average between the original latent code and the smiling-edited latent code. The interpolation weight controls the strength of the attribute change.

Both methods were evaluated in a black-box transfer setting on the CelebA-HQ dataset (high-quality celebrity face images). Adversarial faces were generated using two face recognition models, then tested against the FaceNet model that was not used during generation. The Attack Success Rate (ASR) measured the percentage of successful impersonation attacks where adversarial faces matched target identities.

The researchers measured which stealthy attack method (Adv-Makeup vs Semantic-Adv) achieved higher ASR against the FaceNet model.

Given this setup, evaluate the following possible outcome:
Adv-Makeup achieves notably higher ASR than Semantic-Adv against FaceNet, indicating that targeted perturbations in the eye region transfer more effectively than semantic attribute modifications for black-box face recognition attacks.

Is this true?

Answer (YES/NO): NO